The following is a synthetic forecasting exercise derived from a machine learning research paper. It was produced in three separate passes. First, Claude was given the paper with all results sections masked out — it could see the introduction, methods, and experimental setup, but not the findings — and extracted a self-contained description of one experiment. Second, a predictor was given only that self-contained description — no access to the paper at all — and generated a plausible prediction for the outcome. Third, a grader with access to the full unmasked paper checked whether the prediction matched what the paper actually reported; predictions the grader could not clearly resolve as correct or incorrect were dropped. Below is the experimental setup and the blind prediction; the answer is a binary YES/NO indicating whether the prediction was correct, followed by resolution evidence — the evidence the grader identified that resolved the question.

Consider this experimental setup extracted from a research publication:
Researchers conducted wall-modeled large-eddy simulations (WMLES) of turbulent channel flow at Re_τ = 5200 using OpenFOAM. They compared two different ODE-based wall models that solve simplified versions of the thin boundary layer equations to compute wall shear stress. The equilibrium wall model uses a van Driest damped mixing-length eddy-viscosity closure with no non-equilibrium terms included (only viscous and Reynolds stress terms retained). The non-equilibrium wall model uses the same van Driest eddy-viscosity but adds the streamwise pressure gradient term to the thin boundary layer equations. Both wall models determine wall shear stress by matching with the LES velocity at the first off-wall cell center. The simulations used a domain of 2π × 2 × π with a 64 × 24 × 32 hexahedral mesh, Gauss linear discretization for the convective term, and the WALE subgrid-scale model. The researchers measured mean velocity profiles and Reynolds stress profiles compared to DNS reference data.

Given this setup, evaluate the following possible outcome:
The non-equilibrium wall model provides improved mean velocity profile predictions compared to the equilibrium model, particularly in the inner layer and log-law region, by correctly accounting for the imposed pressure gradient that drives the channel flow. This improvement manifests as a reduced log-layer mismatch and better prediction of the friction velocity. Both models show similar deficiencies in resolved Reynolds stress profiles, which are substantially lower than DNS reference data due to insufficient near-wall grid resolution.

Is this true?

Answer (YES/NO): NO